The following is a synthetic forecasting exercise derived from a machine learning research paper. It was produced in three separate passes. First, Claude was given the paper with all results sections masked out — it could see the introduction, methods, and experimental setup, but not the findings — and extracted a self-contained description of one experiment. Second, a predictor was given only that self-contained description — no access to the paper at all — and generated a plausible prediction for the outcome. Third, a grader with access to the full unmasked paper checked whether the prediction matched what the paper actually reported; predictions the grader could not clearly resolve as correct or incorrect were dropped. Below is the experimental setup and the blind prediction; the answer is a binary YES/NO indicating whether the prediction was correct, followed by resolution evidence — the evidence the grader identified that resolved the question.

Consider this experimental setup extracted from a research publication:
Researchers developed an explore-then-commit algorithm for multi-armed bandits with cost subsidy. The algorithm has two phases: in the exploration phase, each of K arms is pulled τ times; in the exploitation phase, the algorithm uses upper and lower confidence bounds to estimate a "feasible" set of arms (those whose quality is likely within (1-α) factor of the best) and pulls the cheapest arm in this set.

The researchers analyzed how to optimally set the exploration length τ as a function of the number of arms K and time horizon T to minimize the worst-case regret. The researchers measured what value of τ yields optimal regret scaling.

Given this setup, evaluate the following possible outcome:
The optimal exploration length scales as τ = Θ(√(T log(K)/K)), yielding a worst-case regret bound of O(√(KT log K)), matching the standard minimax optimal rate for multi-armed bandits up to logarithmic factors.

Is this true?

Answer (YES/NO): NO